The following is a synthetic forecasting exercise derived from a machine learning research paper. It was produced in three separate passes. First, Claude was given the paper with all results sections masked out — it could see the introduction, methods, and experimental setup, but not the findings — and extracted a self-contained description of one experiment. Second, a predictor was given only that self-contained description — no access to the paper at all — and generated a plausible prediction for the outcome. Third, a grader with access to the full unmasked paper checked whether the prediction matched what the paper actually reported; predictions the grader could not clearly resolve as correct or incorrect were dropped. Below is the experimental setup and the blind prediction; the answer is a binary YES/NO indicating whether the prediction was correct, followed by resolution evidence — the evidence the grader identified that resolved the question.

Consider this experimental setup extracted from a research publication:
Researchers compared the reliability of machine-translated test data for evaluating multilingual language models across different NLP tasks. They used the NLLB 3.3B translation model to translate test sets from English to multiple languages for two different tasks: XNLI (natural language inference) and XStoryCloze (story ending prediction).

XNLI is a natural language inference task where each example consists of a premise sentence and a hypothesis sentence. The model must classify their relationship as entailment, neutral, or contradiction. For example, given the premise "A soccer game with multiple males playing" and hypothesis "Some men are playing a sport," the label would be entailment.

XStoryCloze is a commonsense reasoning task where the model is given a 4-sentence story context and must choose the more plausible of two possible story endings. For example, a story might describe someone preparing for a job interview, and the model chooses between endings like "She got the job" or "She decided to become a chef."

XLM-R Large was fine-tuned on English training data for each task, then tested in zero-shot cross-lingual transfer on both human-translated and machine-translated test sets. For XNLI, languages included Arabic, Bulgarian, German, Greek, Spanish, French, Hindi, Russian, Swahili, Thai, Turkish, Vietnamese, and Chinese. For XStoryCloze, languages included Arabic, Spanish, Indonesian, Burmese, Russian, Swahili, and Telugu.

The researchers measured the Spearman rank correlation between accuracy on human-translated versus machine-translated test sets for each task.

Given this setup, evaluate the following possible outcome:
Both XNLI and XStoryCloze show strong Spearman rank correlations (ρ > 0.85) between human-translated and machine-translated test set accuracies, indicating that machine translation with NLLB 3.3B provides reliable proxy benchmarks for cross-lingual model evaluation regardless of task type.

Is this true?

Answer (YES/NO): NO